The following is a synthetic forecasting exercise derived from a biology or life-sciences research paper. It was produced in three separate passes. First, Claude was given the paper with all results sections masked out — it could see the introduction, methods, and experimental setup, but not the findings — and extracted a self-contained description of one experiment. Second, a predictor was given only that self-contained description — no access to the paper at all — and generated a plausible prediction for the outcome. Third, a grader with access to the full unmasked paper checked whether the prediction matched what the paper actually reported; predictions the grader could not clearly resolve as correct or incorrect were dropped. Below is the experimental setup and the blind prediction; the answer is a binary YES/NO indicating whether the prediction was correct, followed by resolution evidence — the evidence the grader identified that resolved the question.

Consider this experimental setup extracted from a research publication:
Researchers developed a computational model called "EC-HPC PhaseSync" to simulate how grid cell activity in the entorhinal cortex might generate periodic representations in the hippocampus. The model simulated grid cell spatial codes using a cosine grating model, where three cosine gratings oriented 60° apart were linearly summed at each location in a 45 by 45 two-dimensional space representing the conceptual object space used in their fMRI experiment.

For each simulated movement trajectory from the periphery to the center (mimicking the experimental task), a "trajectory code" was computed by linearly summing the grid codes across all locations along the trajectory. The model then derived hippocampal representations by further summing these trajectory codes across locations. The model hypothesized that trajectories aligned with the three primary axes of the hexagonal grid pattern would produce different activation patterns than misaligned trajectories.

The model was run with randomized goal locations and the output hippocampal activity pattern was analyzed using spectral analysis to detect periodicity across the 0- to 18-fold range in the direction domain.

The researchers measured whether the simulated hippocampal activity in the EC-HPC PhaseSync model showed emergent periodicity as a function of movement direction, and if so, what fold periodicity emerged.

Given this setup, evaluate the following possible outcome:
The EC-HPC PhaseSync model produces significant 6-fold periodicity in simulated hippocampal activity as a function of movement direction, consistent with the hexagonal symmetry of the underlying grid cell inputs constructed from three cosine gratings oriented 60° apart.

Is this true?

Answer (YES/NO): NO